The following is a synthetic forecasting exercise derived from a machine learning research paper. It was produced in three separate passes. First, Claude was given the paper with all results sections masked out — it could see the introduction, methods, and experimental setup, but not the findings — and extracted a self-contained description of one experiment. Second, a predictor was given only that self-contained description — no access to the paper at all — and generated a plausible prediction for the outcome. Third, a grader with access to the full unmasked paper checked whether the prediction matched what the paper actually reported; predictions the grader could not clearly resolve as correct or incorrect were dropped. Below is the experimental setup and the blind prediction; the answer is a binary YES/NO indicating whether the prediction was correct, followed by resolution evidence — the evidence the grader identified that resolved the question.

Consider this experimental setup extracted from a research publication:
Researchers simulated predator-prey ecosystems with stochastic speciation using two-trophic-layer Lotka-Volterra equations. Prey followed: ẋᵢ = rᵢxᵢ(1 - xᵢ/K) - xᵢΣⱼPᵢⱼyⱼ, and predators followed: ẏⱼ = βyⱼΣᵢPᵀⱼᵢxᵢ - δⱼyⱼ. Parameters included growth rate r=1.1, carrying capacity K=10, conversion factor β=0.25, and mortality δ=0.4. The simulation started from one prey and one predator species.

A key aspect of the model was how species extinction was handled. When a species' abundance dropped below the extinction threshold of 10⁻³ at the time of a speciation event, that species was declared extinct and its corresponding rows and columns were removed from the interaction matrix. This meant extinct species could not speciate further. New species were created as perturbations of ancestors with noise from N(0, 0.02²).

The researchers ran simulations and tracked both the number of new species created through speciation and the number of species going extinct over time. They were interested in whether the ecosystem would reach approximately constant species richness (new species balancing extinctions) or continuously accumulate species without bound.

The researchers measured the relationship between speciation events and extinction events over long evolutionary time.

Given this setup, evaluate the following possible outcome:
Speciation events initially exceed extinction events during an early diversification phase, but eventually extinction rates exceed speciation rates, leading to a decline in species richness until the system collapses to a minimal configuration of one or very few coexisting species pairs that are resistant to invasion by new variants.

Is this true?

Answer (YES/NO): NO